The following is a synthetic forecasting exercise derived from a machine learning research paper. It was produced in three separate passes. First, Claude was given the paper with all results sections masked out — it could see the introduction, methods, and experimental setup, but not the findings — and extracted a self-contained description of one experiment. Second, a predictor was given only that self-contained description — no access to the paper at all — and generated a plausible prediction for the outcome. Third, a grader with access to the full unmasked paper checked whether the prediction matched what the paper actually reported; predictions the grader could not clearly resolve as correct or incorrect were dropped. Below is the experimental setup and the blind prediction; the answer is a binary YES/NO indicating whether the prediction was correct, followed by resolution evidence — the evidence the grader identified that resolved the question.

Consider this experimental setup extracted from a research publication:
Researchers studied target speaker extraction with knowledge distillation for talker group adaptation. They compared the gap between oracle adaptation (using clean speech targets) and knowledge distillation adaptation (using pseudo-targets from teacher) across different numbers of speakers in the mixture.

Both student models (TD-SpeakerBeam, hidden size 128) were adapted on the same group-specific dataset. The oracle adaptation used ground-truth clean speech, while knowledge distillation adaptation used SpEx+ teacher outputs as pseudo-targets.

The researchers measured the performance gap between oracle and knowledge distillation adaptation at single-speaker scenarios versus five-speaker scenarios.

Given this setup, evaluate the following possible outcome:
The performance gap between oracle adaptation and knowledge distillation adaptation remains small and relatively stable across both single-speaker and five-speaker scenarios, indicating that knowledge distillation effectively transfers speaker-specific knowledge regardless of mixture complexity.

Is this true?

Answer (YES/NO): NO